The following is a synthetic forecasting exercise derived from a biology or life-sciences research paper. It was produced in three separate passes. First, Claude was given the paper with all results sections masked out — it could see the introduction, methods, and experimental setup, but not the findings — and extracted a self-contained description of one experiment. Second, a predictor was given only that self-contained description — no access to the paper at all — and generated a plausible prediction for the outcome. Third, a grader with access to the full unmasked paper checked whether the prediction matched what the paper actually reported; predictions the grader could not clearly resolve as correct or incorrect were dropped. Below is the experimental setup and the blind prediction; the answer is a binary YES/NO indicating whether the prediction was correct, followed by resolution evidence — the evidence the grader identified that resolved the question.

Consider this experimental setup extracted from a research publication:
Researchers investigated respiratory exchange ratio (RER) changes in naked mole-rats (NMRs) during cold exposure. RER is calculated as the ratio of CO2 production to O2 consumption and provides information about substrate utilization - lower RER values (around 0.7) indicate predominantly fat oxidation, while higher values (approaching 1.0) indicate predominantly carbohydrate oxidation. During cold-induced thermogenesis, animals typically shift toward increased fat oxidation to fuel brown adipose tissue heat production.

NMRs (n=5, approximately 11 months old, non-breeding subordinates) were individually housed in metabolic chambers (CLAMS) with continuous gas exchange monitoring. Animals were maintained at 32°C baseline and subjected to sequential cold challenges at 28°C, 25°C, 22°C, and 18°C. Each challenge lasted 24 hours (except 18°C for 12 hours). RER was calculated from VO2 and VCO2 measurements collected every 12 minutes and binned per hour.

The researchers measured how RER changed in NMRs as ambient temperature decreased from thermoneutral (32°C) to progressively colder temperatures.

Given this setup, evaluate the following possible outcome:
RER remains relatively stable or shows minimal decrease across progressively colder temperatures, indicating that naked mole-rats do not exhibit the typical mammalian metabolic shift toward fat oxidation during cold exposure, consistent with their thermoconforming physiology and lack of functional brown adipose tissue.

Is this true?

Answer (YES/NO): NO